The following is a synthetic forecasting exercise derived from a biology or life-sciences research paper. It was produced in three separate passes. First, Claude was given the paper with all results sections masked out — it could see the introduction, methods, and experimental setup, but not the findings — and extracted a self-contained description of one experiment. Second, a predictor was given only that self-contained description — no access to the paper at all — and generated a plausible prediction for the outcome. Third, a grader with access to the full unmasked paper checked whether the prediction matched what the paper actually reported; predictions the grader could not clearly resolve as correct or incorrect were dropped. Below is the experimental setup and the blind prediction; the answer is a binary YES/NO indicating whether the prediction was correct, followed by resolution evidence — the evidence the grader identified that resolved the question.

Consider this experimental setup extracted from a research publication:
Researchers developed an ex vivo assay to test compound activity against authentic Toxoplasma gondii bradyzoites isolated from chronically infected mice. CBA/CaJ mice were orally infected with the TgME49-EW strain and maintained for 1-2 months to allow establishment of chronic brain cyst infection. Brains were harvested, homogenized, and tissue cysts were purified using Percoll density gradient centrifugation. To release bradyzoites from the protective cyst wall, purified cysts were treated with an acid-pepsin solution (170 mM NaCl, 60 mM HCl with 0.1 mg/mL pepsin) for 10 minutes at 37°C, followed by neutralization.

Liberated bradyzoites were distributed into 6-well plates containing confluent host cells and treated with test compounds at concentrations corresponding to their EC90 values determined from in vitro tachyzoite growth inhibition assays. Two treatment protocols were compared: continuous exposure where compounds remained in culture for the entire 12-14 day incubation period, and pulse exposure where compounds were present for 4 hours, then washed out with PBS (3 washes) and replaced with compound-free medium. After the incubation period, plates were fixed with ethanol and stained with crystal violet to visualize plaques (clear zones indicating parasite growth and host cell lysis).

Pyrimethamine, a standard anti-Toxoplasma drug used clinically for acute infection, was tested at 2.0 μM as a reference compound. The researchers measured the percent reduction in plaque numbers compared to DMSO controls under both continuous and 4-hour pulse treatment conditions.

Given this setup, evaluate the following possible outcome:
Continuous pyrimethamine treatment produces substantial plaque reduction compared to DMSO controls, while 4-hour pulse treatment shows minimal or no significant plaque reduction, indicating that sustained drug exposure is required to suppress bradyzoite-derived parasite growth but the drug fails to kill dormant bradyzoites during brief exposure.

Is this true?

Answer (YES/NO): YES